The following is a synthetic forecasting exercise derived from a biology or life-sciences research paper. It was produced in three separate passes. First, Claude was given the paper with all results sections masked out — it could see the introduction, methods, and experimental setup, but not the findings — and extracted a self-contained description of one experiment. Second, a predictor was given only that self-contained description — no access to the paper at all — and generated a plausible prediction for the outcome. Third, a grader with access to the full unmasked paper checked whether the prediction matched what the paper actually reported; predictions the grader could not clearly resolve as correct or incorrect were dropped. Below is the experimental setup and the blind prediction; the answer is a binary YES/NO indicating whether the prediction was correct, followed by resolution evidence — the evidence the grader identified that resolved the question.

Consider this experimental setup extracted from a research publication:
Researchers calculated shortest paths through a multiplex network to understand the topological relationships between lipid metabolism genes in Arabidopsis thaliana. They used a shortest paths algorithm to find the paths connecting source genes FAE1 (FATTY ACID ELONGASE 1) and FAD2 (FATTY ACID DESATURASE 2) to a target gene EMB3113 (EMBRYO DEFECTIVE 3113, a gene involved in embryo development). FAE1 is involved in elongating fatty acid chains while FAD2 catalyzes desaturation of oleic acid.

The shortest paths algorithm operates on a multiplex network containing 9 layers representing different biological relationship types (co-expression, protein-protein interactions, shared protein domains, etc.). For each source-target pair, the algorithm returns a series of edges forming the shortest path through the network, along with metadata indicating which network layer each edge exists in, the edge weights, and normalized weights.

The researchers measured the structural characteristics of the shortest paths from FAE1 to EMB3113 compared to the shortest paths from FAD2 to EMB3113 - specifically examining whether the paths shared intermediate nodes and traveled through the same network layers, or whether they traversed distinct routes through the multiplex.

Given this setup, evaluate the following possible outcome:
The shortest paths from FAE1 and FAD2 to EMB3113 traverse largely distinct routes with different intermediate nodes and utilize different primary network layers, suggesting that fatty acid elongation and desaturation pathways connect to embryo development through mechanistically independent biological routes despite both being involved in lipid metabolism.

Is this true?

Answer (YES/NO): YES